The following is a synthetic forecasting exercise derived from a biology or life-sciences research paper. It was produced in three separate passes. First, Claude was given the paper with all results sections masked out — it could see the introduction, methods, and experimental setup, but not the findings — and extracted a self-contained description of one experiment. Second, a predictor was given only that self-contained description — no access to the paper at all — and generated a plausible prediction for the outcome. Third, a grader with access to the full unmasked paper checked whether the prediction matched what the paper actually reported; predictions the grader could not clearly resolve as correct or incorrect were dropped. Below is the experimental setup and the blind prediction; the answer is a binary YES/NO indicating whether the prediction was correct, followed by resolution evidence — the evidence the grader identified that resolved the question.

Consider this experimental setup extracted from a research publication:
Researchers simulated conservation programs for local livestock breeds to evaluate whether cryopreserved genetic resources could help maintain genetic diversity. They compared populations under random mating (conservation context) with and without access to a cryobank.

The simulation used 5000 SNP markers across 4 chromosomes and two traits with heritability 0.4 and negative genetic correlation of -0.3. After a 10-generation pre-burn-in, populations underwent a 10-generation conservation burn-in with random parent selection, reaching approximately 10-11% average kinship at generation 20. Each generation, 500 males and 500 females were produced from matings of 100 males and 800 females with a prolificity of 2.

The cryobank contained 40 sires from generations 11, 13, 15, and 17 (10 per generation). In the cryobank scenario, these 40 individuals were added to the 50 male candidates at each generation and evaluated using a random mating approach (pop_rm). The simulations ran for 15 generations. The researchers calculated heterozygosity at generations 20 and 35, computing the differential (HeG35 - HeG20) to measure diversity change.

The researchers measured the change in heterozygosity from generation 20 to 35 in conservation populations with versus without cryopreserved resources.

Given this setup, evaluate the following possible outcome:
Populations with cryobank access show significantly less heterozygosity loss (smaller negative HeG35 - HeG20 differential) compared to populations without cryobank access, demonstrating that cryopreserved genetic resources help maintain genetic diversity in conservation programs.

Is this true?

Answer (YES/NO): YES